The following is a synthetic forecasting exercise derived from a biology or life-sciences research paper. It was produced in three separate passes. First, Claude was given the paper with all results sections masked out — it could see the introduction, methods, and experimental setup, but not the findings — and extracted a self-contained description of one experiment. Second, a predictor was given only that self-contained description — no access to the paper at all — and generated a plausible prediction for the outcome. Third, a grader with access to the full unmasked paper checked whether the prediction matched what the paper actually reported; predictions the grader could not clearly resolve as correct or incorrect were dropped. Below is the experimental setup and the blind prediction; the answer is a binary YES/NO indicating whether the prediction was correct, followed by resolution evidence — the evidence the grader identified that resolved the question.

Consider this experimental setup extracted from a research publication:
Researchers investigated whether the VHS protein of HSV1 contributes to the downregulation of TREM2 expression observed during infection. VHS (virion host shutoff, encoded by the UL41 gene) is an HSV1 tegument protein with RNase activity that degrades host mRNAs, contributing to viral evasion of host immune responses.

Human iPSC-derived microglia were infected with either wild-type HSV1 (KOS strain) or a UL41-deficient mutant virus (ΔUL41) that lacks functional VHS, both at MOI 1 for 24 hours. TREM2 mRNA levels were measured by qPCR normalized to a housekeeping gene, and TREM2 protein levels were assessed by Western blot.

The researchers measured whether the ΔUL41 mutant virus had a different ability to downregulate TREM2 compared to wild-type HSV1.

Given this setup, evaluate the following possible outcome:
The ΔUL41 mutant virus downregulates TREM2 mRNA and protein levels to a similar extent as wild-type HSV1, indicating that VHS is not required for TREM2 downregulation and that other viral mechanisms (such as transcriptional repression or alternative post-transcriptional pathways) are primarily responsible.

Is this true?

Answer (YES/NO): NO